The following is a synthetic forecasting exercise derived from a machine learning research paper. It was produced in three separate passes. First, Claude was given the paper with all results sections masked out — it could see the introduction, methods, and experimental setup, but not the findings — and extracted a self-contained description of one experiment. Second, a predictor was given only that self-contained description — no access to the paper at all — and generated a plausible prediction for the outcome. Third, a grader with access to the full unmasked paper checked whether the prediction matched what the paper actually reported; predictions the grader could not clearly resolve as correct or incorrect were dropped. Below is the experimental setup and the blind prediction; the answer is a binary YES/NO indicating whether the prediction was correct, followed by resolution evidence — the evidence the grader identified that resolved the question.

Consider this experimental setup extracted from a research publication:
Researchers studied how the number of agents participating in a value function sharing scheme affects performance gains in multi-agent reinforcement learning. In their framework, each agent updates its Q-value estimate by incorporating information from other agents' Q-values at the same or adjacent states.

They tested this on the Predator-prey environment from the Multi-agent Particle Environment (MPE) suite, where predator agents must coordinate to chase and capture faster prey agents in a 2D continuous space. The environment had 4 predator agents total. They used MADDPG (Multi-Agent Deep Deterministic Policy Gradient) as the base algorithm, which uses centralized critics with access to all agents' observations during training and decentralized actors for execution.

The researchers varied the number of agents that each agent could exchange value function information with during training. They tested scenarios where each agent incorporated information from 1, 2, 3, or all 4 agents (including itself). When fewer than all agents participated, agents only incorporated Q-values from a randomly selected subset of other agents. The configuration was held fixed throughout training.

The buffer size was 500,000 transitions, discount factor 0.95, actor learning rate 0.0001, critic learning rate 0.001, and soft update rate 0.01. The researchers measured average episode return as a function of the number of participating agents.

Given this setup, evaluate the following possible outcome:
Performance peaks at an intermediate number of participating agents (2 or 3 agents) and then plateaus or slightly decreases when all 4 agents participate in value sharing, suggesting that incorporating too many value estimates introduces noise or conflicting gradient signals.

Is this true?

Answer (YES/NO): NO